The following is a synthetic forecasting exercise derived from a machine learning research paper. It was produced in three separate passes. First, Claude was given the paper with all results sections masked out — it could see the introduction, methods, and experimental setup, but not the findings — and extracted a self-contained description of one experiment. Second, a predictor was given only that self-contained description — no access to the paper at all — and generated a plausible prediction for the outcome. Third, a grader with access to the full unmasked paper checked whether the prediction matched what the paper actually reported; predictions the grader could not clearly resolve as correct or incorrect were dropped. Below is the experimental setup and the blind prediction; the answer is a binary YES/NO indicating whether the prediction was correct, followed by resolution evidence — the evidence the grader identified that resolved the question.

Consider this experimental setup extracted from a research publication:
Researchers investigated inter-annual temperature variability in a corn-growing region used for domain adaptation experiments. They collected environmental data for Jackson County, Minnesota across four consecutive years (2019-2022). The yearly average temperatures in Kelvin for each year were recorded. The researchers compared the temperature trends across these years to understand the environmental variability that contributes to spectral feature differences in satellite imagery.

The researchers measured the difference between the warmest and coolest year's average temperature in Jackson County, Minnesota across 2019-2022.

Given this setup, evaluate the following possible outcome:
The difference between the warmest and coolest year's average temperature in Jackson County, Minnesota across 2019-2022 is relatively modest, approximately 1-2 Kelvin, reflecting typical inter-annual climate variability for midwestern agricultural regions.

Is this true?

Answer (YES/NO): YES